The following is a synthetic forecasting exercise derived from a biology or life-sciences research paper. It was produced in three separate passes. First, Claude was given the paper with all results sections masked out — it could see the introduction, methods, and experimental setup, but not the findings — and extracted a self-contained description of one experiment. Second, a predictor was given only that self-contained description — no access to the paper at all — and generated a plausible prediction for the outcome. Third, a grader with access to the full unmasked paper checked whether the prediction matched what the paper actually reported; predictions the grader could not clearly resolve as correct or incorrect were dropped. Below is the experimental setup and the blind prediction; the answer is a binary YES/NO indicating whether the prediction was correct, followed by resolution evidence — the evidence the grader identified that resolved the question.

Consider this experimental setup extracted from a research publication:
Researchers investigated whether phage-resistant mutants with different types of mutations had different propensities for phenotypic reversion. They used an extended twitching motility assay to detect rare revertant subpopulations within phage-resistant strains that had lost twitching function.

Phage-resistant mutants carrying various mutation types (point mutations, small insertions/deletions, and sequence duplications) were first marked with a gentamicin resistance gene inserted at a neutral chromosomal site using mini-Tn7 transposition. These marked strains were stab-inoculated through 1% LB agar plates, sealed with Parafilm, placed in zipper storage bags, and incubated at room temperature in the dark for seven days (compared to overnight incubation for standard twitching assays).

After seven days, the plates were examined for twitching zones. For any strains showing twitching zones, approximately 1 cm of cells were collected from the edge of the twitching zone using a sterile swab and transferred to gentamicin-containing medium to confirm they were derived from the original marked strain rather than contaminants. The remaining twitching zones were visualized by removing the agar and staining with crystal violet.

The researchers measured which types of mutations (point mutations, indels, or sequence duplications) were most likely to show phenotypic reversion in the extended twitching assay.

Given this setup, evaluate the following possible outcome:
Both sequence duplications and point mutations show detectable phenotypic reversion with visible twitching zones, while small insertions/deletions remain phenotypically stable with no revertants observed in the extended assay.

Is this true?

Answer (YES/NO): NO